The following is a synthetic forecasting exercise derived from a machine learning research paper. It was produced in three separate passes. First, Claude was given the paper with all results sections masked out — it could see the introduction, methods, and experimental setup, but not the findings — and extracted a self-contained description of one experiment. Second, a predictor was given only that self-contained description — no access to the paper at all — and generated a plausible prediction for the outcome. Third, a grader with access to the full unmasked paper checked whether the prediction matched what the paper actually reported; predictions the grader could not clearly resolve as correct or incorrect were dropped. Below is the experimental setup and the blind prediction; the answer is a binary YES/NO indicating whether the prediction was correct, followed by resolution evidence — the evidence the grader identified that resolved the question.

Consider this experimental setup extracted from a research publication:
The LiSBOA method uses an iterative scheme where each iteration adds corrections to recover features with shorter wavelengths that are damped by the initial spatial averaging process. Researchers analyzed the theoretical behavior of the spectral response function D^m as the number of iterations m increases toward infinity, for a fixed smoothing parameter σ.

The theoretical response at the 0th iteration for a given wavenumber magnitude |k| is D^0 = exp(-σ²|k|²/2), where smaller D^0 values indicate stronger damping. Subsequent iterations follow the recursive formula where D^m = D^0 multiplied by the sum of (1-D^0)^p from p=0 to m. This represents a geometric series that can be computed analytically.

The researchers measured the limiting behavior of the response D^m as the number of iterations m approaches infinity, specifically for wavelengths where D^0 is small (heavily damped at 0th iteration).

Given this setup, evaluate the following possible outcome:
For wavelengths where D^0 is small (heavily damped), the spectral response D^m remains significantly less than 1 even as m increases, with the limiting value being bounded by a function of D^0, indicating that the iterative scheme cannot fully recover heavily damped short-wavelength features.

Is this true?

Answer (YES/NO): NO